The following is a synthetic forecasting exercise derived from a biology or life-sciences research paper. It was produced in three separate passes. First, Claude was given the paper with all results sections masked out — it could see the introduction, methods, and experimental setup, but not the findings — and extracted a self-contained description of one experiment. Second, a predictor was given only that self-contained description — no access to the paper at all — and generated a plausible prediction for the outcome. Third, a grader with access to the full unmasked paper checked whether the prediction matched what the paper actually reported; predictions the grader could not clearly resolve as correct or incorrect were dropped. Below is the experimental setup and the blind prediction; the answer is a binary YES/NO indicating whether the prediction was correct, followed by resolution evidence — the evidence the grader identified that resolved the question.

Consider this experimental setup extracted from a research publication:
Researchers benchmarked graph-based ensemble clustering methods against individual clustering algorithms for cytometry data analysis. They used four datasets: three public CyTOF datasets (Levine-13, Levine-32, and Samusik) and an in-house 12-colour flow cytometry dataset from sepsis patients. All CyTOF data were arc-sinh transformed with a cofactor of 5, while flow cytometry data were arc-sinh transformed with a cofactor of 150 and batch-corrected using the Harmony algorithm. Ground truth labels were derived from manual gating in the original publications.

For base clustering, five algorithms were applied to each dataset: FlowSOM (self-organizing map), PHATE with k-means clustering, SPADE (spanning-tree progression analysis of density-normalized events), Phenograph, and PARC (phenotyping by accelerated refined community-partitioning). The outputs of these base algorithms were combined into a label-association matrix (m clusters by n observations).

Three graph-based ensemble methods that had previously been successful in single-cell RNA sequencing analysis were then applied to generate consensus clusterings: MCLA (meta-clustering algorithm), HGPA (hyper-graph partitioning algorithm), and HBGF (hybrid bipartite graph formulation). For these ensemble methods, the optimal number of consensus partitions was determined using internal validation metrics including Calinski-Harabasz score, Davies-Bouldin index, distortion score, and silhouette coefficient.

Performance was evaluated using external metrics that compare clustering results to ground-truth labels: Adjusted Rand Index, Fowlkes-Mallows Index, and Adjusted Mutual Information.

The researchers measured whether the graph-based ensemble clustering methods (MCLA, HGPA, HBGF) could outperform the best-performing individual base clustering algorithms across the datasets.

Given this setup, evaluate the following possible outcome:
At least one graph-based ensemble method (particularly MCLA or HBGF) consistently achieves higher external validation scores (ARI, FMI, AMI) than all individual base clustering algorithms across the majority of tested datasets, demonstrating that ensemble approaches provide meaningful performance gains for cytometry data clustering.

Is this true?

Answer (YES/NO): NO